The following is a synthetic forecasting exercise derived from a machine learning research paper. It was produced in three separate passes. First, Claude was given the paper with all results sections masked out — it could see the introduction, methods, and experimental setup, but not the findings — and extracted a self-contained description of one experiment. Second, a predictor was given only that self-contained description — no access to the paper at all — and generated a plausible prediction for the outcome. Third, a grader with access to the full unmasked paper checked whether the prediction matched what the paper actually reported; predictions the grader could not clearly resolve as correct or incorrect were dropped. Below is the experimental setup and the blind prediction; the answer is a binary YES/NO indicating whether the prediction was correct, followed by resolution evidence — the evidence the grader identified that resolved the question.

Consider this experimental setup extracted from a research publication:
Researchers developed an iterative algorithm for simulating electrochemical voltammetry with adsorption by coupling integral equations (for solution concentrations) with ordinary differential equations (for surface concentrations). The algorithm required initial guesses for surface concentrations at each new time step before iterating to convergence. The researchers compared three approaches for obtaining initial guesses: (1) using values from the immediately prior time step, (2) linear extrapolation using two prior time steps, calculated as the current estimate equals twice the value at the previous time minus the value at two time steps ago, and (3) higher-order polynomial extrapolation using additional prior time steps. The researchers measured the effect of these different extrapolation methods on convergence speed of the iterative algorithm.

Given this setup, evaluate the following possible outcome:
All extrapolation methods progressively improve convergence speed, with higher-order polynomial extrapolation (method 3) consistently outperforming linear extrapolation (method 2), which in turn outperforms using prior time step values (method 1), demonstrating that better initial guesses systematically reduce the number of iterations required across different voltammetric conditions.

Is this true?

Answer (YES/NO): NO